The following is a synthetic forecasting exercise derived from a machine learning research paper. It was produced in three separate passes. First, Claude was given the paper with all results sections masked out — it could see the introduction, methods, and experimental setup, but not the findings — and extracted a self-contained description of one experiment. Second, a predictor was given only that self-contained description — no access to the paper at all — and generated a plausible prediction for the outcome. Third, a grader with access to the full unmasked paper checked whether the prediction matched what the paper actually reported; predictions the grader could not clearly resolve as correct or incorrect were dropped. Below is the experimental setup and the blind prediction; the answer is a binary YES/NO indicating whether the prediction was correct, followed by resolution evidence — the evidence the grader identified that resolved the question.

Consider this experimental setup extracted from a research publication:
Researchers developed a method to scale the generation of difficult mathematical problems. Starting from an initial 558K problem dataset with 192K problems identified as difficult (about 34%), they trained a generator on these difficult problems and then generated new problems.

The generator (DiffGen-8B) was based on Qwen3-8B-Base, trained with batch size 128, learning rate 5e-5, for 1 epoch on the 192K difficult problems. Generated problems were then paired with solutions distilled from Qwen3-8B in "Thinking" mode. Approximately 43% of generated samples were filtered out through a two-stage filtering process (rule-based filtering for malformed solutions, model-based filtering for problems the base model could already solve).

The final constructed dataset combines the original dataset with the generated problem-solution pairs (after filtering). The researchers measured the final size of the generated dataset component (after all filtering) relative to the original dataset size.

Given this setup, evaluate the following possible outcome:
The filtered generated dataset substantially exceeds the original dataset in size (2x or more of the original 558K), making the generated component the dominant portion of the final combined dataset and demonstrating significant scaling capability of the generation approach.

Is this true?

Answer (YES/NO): YES